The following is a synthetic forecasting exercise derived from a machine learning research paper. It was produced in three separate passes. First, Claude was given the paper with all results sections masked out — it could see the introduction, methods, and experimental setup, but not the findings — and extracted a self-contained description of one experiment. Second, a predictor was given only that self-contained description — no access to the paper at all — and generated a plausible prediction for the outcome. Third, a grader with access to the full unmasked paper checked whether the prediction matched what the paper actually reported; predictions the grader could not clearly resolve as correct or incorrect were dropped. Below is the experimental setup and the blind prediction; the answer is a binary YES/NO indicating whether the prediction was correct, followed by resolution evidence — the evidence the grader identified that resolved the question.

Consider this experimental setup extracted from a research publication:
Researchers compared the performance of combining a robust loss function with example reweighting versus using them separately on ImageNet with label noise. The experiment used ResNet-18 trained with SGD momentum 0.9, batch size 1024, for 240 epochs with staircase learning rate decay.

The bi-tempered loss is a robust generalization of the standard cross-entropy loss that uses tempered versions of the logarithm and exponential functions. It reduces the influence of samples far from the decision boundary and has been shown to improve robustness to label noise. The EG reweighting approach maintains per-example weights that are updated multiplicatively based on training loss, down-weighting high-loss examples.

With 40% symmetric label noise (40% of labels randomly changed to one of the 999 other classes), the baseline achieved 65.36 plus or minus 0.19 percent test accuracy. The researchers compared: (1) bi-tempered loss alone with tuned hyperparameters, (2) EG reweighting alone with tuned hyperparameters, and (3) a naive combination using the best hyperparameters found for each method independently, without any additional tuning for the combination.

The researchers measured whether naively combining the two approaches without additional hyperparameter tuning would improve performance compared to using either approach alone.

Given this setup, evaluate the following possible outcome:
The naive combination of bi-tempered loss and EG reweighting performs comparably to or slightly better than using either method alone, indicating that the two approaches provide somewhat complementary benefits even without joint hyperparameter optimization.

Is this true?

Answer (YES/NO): YES